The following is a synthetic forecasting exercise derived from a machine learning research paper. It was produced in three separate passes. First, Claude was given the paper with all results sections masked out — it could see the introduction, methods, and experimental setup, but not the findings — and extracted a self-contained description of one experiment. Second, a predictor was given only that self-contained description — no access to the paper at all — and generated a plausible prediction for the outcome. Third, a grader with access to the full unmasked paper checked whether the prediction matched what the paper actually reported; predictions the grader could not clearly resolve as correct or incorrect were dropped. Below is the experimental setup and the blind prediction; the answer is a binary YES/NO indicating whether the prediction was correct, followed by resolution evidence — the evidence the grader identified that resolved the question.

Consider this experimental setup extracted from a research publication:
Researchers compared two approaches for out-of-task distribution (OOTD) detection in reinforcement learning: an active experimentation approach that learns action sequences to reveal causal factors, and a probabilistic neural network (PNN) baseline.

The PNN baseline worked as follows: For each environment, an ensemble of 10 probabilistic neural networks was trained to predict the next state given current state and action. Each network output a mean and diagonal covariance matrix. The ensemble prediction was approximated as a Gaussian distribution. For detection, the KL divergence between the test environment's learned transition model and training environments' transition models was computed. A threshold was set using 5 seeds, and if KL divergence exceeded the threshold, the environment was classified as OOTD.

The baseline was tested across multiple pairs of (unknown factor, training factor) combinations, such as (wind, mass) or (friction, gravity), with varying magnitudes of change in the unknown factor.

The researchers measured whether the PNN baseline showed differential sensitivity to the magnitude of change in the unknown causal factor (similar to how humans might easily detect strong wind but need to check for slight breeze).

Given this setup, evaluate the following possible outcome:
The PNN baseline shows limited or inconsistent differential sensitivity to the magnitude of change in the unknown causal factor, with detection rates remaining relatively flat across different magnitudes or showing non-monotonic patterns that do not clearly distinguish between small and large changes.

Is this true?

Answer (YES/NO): YES